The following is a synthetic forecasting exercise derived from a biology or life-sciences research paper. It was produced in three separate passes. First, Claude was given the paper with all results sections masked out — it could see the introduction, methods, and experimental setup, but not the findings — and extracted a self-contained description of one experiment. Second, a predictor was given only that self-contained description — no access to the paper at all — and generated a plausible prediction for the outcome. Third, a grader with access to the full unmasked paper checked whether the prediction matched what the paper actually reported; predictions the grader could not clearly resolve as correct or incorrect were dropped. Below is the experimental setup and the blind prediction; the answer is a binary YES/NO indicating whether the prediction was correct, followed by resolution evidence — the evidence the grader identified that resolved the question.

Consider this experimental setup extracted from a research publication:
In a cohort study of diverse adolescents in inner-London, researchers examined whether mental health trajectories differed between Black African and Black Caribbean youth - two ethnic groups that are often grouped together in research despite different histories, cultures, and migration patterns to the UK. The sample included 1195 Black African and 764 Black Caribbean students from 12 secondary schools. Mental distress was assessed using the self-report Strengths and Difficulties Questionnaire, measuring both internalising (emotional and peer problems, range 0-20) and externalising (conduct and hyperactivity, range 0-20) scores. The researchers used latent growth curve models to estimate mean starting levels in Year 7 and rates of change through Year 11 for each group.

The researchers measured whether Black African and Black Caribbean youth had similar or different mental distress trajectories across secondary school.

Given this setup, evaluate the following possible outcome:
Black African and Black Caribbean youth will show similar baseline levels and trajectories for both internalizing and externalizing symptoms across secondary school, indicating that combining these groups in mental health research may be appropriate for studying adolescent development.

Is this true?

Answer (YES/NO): NO